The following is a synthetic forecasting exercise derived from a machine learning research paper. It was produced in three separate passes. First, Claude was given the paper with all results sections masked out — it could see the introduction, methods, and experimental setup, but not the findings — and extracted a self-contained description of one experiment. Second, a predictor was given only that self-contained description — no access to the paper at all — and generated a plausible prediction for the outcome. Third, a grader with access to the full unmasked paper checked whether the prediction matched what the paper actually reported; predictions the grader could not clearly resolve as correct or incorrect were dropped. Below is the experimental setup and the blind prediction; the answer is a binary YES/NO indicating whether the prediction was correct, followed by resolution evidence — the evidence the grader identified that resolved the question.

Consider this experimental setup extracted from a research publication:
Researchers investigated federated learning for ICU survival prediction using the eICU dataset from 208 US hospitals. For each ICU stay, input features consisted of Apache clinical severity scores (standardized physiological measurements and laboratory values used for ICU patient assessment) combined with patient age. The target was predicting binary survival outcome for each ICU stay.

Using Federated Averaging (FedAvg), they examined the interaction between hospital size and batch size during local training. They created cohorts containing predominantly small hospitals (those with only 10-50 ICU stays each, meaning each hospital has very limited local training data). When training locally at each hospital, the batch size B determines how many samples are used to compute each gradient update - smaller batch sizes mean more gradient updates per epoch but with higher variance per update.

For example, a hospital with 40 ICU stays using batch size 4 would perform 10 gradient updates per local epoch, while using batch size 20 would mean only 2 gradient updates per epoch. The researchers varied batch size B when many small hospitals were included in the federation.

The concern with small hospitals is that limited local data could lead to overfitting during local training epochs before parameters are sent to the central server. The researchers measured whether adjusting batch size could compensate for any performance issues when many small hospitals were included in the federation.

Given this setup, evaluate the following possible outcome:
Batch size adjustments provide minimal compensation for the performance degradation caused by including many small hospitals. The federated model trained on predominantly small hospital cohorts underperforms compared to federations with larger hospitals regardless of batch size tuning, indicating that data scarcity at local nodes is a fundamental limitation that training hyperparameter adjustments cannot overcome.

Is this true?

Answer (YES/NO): NO